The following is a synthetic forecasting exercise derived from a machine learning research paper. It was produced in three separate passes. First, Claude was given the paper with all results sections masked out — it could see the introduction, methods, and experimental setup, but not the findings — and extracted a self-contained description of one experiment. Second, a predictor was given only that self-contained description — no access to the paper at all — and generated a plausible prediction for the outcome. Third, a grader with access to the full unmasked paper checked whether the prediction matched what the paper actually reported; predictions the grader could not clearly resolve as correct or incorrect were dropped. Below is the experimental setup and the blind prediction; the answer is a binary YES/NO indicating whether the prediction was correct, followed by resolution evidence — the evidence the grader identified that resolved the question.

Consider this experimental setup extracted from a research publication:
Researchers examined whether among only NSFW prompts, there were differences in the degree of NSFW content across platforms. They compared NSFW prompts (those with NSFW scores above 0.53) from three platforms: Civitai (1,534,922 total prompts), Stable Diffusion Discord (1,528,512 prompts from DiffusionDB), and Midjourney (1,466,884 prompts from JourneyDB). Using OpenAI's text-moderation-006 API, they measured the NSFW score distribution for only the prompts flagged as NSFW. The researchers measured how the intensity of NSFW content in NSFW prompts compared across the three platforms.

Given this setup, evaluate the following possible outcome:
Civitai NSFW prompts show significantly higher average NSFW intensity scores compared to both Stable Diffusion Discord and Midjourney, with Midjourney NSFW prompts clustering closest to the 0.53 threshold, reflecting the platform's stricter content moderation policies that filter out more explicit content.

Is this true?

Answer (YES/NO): NO